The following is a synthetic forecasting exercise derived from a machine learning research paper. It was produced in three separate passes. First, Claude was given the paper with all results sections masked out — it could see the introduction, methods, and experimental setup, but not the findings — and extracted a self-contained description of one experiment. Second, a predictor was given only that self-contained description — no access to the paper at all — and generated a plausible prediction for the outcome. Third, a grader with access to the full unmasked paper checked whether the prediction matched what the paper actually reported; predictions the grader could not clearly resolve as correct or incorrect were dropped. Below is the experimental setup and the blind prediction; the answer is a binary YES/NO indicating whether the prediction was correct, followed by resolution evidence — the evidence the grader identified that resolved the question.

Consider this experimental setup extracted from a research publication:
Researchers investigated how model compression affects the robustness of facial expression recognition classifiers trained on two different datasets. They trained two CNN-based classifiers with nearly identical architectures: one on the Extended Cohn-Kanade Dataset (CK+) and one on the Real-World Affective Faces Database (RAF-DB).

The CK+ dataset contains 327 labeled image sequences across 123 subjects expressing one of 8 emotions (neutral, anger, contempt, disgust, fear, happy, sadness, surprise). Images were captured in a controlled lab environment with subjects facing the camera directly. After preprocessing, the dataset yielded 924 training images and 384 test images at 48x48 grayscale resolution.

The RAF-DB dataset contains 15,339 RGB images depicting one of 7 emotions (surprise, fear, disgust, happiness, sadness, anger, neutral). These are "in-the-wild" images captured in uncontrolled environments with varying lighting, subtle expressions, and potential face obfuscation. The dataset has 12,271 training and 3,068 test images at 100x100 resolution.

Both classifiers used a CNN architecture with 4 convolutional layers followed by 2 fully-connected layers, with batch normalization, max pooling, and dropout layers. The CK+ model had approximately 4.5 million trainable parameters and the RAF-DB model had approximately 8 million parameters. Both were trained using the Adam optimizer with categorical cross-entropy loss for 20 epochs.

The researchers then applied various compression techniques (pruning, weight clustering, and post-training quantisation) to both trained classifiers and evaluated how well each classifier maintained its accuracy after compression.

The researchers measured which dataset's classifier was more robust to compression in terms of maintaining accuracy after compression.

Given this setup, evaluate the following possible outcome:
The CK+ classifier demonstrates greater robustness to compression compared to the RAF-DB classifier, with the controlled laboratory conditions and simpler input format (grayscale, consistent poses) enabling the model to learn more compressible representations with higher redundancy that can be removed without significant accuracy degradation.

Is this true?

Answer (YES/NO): NO